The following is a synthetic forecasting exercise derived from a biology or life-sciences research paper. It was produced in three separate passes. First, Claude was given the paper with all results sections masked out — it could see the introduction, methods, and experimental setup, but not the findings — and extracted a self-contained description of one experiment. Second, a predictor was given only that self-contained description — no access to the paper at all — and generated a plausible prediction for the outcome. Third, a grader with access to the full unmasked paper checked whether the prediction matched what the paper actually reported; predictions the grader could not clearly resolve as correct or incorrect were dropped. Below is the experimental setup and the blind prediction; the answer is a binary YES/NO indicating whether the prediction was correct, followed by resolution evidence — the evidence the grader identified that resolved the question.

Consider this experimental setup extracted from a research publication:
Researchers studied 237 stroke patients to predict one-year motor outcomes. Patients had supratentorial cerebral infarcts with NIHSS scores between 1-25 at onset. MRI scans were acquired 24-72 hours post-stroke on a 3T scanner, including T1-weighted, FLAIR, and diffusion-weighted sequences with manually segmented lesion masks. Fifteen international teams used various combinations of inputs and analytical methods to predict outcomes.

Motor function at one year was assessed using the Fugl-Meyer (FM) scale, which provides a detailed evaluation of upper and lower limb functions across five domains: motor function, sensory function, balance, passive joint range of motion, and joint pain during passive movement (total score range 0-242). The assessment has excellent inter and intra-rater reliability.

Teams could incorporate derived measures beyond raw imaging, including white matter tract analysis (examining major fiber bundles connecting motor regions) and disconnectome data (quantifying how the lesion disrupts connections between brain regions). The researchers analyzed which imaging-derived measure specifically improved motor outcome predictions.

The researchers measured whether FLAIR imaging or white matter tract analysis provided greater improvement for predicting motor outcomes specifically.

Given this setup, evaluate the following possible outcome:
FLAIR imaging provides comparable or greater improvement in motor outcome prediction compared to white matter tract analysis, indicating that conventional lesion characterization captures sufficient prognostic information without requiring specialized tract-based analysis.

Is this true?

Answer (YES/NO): NO